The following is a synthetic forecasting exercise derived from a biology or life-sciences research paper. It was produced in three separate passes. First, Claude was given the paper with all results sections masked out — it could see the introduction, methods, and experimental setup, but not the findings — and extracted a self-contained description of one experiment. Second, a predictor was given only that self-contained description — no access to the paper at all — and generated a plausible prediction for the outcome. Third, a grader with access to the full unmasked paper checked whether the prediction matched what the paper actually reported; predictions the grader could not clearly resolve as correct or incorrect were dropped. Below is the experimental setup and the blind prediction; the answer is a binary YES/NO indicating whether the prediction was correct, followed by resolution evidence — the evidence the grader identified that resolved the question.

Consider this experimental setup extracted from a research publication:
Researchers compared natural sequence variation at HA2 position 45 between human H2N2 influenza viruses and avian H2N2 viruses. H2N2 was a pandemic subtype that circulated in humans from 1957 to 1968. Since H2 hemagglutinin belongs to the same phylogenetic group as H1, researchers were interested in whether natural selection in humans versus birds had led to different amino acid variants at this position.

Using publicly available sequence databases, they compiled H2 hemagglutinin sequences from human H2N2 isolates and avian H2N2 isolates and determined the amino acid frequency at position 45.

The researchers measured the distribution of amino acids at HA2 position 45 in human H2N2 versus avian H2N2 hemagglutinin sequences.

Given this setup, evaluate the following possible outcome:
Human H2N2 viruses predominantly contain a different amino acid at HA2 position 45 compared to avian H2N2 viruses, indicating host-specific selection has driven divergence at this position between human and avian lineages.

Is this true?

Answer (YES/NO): YES